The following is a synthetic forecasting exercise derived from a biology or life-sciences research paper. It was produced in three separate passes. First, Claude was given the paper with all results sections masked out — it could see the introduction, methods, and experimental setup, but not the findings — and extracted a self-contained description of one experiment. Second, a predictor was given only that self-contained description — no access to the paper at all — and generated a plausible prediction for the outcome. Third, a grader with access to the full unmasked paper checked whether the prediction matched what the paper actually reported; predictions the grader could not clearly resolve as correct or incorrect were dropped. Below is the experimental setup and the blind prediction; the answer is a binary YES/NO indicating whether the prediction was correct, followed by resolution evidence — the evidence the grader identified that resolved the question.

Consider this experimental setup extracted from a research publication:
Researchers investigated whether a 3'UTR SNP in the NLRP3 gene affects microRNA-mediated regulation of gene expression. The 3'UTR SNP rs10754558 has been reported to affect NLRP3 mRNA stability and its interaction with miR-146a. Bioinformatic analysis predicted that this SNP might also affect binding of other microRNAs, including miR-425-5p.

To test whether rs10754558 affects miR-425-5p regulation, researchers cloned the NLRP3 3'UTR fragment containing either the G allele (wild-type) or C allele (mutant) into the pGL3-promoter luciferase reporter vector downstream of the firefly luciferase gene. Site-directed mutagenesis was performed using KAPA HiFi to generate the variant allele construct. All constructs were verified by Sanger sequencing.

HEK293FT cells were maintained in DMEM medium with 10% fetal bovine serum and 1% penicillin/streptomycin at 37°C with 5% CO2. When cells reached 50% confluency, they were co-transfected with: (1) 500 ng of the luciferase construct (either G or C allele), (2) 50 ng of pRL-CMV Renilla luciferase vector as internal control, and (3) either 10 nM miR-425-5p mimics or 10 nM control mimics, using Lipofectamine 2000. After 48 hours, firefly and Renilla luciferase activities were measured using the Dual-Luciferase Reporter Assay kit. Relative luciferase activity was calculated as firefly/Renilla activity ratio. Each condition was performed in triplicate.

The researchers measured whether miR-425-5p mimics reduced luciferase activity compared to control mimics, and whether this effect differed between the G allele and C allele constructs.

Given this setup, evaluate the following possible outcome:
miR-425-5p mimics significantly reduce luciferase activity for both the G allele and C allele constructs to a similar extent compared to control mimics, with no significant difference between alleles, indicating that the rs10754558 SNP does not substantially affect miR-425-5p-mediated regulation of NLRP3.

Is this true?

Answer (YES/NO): NO